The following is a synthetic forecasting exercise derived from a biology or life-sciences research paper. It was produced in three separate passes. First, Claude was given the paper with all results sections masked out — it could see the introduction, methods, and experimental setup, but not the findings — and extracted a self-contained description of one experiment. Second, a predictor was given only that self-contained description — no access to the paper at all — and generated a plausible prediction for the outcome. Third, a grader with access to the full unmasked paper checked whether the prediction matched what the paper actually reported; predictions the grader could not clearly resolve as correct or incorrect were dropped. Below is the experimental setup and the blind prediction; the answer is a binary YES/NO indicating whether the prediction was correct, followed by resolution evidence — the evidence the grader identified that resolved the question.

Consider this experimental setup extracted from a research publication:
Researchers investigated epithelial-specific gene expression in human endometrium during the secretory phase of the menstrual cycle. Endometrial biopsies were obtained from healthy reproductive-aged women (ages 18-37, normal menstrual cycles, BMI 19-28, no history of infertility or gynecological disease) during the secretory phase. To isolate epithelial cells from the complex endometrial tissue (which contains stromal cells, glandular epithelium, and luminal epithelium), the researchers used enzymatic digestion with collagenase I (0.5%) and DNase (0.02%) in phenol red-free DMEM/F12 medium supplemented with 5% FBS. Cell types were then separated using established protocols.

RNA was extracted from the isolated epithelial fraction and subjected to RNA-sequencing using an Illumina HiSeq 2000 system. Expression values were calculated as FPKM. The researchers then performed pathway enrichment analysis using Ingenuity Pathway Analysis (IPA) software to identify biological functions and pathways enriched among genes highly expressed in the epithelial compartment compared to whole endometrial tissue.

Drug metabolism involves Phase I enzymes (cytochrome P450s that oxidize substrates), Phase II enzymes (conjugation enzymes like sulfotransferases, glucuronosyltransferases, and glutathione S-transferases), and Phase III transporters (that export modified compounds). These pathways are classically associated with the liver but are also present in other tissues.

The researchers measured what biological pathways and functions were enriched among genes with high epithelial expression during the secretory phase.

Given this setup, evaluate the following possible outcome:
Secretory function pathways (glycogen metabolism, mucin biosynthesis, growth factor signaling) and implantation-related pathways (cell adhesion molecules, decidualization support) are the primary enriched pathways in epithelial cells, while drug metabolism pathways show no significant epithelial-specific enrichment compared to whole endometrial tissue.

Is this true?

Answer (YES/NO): NO